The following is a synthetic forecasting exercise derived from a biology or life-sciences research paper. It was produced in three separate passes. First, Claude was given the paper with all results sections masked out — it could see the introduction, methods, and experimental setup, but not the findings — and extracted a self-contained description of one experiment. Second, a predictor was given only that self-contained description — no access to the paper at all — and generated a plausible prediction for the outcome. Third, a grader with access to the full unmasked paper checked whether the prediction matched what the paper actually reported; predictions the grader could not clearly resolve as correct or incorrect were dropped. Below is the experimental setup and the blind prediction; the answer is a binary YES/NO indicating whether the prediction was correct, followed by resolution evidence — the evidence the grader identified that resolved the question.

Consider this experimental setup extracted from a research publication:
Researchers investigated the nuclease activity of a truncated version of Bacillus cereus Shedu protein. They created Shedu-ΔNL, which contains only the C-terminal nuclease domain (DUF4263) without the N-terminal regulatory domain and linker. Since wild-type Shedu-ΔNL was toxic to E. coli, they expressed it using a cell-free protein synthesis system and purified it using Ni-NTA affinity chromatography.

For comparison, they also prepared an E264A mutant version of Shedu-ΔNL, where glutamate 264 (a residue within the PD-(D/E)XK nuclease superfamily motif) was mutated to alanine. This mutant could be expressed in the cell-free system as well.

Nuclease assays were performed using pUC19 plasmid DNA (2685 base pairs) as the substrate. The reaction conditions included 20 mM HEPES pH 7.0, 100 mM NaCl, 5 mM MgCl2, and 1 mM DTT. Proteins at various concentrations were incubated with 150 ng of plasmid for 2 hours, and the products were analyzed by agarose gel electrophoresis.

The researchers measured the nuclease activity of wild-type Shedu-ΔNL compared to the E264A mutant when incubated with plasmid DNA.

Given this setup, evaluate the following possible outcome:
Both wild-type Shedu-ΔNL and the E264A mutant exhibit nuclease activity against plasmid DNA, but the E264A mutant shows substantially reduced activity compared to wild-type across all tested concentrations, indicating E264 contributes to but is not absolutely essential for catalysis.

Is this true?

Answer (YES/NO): NO